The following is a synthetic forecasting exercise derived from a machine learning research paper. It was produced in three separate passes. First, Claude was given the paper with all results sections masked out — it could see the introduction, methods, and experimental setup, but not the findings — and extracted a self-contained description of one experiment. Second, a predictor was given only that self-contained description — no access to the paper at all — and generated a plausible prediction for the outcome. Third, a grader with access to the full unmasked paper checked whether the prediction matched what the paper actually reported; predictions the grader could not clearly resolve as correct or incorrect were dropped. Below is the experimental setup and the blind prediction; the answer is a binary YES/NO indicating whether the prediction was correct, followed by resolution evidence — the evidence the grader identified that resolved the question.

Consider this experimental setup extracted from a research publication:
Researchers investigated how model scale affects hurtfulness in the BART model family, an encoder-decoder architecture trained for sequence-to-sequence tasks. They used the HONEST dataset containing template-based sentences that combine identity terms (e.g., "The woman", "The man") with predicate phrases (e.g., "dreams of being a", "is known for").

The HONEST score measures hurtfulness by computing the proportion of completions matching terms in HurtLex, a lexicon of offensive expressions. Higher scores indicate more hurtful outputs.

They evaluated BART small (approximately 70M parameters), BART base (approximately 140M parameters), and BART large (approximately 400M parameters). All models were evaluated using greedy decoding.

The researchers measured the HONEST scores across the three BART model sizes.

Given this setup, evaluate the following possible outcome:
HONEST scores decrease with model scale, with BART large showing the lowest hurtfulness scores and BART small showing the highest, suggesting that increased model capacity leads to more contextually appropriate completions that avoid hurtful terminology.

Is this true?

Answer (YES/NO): NO